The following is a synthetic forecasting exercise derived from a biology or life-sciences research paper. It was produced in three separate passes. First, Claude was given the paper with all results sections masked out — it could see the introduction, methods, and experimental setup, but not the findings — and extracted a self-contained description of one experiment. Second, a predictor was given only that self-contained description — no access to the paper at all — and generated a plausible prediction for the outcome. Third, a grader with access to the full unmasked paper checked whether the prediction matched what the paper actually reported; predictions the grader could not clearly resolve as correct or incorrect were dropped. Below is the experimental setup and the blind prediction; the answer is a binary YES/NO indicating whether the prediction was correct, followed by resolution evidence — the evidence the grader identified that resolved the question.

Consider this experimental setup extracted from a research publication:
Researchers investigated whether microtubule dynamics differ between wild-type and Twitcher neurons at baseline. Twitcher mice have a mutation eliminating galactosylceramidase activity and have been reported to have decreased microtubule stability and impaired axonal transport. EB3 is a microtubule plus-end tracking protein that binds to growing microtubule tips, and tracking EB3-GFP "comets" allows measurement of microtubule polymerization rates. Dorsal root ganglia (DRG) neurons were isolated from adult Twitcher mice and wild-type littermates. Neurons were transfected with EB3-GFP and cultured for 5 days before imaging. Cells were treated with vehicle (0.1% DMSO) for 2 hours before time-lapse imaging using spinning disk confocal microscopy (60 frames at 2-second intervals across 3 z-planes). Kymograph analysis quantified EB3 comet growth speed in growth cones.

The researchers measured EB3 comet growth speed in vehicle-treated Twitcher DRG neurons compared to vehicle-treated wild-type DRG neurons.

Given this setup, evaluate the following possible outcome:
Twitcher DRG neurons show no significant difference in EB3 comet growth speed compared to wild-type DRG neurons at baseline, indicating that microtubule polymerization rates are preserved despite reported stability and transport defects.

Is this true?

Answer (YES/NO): NO